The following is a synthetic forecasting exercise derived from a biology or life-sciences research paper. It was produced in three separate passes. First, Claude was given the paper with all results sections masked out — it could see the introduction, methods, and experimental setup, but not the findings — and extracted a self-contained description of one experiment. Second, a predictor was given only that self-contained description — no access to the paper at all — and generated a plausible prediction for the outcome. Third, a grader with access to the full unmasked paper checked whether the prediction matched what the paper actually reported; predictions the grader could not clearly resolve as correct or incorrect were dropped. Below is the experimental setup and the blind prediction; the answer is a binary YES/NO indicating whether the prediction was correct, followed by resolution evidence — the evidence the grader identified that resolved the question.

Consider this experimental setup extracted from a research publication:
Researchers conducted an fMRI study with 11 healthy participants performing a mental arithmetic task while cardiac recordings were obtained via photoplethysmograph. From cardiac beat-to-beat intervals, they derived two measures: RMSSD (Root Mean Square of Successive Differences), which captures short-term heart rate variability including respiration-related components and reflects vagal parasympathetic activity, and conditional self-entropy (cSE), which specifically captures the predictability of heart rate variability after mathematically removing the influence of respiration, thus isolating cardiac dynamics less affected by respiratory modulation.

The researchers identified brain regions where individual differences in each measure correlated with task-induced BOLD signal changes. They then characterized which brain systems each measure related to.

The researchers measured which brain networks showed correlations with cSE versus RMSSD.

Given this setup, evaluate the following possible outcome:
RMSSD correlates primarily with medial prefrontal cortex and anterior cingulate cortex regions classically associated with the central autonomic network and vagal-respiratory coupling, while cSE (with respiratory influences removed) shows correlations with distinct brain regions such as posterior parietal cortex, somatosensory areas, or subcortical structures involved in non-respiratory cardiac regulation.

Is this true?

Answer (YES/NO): NO